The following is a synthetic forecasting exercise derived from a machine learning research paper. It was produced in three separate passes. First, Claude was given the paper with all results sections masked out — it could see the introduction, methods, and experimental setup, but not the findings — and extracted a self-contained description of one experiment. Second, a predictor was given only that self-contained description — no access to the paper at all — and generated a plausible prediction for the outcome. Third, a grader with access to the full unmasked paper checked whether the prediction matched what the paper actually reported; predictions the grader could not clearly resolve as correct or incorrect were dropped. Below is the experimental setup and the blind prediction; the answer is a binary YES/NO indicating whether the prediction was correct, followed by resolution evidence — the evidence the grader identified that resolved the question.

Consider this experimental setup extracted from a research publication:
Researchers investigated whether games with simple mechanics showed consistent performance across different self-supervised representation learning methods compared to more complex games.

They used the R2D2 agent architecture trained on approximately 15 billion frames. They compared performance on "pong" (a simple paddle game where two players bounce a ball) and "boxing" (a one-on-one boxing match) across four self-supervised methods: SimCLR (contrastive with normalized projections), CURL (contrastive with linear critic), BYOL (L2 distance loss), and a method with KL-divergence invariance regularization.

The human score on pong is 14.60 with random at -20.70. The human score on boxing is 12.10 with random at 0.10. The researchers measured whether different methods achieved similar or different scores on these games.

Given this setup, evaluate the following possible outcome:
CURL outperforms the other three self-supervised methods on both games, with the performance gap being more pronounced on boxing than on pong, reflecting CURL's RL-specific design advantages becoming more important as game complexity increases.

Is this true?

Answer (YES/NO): NO